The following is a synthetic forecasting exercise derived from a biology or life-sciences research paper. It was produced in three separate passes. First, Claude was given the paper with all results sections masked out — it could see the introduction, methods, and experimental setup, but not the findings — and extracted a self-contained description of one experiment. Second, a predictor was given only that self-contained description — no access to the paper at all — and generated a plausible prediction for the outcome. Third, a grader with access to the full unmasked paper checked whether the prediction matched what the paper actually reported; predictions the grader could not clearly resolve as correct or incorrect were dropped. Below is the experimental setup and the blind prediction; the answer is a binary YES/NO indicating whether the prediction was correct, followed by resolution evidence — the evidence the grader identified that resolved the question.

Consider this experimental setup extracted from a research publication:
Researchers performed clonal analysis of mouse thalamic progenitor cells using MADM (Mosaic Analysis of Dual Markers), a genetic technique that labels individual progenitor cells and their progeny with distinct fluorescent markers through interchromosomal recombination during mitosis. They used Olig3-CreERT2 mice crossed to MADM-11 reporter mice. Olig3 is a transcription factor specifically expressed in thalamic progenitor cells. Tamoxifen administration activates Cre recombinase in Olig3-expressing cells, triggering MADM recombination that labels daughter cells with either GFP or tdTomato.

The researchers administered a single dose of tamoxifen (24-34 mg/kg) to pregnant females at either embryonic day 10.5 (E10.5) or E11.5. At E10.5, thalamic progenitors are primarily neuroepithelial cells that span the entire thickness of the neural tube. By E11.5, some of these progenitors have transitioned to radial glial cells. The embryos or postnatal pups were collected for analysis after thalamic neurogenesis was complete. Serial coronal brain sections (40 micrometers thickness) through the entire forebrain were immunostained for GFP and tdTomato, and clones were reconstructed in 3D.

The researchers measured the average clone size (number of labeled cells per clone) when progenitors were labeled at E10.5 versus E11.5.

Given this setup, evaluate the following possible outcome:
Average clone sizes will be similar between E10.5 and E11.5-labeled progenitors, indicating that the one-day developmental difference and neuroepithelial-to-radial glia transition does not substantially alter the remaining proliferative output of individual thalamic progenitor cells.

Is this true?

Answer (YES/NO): NO